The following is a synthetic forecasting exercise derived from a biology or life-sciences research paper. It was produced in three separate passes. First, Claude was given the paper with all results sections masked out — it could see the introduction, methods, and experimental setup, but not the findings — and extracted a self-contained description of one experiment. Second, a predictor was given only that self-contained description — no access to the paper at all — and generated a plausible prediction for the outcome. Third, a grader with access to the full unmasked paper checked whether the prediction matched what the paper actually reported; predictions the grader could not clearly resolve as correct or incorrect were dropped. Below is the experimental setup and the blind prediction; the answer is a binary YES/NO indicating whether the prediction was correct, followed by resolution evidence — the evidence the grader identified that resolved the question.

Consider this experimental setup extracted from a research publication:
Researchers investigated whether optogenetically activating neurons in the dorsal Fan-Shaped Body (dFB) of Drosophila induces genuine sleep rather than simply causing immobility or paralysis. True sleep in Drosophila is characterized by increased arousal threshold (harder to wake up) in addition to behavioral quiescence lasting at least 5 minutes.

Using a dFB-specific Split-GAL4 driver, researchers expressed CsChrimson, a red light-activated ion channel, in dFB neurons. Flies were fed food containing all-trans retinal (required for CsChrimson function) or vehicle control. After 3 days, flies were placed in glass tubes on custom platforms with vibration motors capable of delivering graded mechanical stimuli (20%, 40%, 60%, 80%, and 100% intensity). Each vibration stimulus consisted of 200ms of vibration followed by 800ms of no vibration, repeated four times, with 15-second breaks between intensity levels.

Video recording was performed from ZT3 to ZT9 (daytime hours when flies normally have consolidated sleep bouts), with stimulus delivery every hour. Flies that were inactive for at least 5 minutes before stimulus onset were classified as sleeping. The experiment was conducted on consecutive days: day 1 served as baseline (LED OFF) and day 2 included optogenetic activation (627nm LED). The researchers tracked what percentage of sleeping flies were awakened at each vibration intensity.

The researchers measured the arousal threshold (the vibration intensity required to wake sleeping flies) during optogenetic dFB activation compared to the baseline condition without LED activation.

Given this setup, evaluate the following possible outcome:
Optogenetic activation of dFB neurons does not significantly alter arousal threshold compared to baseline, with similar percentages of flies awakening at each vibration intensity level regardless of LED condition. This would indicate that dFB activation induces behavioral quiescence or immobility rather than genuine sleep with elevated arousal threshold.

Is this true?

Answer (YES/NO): NO